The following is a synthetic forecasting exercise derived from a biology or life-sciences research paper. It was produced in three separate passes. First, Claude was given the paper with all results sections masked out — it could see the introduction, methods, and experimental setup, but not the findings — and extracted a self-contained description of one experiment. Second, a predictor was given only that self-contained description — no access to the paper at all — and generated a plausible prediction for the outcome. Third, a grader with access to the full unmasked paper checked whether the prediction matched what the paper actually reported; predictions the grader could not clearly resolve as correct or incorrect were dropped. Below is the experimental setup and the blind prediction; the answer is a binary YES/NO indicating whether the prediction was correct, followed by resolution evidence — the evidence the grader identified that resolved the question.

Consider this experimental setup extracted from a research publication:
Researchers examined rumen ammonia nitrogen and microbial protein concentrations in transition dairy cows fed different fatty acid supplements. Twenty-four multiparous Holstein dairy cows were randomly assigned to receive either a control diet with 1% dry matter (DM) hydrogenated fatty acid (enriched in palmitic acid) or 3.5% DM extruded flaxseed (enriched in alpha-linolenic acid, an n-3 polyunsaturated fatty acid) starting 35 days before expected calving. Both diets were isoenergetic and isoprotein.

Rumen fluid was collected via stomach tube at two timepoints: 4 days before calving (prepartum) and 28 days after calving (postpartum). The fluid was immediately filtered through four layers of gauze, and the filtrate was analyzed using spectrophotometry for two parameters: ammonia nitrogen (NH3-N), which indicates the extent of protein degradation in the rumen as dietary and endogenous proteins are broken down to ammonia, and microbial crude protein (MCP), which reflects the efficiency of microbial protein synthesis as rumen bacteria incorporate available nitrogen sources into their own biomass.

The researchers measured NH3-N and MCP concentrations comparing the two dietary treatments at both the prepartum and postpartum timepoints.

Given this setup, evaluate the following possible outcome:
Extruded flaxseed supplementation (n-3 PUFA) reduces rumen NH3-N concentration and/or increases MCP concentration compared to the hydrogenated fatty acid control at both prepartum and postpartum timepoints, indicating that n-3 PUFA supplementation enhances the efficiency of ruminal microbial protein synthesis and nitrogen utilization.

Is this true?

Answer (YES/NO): NO